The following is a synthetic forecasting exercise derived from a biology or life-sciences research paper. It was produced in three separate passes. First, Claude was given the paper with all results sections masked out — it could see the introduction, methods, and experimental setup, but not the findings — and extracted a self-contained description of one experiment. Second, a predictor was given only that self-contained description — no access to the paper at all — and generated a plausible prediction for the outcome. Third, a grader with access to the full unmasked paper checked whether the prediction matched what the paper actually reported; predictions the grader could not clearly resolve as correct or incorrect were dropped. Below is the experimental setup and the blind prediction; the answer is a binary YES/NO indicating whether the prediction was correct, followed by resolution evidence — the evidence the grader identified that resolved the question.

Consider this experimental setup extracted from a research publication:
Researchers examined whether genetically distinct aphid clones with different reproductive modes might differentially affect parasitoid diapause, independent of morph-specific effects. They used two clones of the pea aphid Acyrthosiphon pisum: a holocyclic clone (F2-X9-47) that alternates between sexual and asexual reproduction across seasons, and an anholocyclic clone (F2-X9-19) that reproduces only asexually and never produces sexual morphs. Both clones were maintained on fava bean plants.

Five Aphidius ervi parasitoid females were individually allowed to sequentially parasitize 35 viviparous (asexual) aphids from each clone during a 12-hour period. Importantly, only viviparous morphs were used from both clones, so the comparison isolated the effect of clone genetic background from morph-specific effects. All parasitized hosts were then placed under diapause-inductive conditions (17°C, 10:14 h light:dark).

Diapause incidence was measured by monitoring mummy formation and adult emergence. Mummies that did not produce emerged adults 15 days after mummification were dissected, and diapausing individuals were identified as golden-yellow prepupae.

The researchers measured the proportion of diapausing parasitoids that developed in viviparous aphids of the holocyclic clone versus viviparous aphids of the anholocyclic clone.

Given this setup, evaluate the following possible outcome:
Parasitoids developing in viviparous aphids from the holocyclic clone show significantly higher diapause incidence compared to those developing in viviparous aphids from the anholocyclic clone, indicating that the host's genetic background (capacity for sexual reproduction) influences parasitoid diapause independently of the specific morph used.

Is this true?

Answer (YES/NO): NO